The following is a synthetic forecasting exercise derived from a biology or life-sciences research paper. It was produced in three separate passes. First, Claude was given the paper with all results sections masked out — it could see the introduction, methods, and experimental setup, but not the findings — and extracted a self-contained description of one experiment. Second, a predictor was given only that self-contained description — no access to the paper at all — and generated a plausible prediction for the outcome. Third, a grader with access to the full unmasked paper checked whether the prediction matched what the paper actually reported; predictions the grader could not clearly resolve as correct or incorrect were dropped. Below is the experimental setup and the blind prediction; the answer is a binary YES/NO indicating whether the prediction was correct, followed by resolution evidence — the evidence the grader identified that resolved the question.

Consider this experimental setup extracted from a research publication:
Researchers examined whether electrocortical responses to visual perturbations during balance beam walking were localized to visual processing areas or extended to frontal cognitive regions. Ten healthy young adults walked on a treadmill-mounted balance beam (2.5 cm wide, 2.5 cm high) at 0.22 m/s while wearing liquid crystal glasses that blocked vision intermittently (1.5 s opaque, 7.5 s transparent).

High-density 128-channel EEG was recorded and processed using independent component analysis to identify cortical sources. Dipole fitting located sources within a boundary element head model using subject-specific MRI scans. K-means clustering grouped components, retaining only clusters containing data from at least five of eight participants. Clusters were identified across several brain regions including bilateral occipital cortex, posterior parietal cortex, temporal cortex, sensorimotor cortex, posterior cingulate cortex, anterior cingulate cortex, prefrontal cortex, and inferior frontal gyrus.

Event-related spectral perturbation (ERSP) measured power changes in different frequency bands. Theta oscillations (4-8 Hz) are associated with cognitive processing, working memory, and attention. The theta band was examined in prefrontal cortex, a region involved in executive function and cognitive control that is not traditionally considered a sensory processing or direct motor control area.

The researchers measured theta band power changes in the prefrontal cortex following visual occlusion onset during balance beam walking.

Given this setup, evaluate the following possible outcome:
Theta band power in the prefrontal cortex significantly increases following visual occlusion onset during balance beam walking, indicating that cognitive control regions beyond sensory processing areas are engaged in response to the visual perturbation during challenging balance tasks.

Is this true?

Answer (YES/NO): NO